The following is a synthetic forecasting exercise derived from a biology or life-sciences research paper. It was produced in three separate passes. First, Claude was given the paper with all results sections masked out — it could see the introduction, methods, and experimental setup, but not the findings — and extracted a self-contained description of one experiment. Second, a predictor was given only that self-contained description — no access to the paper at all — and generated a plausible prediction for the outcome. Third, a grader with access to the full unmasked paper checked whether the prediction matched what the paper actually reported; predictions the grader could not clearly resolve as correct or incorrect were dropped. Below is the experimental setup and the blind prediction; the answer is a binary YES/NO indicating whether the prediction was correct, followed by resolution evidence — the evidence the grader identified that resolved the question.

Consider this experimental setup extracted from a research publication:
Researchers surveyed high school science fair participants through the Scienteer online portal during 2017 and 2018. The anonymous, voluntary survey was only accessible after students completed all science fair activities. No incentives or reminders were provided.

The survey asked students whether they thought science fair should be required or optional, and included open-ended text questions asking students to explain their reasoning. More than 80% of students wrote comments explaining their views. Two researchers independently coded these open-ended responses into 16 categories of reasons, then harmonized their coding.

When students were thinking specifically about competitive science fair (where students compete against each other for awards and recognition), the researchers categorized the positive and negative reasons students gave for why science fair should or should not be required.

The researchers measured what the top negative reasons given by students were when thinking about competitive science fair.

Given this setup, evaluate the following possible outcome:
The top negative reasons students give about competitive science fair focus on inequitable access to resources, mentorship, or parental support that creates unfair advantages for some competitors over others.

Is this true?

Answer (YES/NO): NO